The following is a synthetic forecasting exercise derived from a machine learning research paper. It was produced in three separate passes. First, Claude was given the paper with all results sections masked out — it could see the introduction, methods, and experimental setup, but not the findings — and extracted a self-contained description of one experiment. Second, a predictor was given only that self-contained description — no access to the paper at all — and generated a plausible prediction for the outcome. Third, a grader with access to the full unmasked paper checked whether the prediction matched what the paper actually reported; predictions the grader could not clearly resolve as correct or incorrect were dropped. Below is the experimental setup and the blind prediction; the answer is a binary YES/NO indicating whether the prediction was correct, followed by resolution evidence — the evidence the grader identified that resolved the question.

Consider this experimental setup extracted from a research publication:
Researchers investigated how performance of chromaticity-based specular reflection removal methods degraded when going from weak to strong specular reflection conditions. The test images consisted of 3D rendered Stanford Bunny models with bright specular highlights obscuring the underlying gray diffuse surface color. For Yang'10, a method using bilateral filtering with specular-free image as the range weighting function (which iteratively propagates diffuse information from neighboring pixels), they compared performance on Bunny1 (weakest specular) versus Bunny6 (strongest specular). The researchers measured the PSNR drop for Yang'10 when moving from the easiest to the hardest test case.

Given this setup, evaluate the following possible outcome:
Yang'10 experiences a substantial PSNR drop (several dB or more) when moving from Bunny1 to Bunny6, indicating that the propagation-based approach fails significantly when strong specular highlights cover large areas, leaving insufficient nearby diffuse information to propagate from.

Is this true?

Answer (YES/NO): YES